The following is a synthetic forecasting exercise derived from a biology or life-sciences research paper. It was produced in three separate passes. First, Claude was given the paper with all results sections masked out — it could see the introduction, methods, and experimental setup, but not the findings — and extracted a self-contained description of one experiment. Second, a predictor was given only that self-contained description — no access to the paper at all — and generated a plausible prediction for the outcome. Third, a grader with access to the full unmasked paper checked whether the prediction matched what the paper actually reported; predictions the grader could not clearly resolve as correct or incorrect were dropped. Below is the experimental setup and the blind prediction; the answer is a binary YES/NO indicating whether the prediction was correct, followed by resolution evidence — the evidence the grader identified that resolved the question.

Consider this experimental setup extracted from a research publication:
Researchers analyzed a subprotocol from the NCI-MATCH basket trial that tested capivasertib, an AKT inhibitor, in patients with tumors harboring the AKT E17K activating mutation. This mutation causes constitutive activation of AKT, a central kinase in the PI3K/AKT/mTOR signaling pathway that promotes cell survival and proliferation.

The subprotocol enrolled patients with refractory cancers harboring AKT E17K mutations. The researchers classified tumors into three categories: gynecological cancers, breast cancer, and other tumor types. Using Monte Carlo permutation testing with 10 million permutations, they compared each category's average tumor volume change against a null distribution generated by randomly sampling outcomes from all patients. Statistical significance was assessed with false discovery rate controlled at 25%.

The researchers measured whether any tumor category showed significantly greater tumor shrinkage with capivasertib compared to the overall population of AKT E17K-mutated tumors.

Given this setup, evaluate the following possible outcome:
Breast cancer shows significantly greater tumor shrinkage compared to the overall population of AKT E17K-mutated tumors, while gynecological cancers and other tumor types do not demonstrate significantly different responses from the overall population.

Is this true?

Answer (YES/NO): YES